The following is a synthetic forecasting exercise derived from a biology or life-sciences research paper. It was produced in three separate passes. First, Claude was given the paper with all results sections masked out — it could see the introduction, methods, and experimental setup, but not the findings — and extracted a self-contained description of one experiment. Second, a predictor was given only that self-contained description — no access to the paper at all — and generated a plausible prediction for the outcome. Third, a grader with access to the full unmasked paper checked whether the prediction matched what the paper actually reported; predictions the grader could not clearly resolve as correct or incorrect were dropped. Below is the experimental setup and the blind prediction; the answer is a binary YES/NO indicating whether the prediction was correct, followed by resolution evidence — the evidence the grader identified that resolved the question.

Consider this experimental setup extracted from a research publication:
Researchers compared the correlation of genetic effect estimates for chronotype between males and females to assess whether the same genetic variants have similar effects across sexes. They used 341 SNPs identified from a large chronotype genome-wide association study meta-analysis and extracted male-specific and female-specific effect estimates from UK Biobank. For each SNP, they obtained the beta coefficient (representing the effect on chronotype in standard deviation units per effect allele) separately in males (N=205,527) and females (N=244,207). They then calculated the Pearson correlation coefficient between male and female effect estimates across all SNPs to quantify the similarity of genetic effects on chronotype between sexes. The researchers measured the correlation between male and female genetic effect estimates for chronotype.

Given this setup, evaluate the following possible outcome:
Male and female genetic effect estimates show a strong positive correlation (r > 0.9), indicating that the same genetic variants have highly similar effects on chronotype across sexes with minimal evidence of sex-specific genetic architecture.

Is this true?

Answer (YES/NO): NO